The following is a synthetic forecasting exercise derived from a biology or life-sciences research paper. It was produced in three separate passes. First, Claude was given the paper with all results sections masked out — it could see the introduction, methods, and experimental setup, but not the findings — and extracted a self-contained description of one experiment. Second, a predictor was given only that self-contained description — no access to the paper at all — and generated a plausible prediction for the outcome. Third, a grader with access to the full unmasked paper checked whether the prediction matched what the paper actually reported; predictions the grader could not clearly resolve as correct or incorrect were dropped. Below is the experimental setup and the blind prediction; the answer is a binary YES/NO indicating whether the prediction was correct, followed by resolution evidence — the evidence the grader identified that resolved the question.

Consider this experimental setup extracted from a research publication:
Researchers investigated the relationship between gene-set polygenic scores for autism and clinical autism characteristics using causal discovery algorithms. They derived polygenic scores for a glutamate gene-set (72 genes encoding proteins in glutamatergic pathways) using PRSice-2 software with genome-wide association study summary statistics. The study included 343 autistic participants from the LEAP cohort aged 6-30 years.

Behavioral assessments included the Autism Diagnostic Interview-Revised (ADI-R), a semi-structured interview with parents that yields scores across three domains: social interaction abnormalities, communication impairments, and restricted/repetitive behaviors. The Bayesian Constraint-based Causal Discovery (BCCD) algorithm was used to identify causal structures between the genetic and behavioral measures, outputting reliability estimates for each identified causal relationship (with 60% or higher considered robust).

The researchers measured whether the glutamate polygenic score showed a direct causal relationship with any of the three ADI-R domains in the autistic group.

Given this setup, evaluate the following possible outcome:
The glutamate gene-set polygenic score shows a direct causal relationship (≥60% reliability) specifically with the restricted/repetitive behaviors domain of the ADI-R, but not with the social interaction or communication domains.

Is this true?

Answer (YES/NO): NO